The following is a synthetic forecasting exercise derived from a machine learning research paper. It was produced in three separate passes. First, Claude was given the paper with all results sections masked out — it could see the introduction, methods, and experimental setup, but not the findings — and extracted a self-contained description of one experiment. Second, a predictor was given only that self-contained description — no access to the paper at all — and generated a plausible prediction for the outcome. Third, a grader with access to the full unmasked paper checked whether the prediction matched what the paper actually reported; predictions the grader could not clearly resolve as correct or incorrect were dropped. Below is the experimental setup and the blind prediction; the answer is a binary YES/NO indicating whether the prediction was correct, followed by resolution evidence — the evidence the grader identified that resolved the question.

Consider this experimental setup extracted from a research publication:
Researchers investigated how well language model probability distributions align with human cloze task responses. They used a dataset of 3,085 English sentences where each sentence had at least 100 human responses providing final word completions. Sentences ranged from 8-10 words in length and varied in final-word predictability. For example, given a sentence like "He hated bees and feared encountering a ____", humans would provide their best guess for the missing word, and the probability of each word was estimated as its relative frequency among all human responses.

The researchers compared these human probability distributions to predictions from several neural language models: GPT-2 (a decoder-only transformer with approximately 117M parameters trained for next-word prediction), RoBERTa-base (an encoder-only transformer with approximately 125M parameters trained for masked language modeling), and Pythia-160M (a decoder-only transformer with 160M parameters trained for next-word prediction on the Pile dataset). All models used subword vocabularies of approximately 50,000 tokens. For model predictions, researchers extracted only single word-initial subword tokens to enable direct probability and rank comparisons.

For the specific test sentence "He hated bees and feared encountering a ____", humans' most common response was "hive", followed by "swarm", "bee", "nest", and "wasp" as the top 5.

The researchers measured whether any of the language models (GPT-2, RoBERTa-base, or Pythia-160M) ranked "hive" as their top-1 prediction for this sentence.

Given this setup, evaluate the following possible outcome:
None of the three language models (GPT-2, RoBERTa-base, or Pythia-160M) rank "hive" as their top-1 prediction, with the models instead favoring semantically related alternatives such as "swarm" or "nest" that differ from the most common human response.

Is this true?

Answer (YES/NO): YES